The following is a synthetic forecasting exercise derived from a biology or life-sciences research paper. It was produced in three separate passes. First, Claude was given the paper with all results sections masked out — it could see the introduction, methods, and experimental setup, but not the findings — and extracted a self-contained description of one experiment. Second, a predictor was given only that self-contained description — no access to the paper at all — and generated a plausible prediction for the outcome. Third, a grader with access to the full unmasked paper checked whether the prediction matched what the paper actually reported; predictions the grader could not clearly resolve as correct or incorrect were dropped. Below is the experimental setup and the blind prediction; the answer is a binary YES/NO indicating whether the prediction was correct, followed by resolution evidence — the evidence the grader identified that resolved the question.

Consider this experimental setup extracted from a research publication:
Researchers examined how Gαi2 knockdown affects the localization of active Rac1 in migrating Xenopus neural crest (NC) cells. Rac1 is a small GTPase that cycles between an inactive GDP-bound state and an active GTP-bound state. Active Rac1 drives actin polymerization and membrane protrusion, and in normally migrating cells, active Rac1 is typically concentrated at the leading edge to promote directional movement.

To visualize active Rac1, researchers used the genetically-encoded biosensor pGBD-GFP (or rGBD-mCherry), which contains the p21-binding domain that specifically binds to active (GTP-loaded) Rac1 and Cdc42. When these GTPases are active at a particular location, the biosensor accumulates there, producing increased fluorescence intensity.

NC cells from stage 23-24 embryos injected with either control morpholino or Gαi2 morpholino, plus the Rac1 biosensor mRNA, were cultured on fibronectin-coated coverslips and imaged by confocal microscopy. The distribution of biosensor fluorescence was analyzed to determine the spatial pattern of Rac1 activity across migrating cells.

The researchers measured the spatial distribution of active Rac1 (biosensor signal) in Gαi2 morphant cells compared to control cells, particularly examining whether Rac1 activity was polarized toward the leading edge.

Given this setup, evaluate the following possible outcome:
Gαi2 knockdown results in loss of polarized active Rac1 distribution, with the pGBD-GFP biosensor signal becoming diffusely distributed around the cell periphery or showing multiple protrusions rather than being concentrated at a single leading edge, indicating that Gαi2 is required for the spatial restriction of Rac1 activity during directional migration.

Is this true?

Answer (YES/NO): YES